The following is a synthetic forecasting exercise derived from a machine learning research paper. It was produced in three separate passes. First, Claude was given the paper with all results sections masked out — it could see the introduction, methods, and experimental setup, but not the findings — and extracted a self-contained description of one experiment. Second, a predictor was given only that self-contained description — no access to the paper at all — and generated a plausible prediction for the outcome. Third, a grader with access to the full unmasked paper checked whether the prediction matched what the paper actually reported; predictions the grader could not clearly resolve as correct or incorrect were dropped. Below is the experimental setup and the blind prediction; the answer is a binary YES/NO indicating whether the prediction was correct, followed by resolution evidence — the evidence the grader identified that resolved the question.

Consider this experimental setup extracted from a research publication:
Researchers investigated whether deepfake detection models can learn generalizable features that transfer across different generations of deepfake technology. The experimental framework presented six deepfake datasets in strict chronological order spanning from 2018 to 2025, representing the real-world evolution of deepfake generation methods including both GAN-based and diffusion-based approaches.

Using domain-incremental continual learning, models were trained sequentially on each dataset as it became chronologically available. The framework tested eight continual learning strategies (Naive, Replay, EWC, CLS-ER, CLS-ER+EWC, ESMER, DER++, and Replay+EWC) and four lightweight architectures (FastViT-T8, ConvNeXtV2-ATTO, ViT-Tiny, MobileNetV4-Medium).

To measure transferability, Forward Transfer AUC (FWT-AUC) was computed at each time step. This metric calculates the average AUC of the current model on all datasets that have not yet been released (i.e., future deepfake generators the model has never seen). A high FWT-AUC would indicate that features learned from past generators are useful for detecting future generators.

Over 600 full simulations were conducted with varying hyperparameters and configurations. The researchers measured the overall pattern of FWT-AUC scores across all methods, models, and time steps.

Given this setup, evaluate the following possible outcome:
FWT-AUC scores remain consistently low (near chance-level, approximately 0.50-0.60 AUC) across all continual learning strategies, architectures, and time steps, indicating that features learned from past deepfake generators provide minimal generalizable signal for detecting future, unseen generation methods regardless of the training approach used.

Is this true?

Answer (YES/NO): YES